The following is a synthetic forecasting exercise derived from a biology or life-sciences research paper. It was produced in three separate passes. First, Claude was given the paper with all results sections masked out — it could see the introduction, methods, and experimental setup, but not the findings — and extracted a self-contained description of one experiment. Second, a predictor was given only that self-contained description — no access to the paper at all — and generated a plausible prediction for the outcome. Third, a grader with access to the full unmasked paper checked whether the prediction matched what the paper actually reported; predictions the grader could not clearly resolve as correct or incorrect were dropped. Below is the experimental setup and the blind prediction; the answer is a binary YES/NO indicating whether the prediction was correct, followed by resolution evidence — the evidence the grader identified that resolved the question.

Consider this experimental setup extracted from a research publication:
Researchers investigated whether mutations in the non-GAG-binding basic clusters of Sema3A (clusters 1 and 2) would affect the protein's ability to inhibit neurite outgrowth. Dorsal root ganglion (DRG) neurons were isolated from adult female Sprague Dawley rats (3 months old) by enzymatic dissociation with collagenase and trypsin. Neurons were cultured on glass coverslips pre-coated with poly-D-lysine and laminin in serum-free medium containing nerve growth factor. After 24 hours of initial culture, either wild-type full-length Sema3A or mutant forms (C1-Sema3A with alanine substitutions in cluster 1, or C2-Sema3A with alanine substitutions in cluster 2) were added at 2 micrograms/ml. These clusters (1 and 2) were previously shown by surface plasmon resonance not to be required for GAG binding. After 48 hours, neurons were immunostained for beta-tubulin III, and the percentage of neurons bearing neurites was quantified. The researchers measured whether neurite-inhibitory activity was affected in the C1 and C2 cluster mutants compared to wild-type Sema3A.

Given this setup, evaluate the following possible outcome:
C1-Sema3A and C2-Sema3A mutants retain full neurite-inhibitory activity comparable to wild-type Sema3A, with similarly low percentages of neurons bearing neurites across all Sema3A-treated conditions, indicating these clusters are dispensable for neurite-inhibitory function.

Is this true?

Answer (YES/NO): YES